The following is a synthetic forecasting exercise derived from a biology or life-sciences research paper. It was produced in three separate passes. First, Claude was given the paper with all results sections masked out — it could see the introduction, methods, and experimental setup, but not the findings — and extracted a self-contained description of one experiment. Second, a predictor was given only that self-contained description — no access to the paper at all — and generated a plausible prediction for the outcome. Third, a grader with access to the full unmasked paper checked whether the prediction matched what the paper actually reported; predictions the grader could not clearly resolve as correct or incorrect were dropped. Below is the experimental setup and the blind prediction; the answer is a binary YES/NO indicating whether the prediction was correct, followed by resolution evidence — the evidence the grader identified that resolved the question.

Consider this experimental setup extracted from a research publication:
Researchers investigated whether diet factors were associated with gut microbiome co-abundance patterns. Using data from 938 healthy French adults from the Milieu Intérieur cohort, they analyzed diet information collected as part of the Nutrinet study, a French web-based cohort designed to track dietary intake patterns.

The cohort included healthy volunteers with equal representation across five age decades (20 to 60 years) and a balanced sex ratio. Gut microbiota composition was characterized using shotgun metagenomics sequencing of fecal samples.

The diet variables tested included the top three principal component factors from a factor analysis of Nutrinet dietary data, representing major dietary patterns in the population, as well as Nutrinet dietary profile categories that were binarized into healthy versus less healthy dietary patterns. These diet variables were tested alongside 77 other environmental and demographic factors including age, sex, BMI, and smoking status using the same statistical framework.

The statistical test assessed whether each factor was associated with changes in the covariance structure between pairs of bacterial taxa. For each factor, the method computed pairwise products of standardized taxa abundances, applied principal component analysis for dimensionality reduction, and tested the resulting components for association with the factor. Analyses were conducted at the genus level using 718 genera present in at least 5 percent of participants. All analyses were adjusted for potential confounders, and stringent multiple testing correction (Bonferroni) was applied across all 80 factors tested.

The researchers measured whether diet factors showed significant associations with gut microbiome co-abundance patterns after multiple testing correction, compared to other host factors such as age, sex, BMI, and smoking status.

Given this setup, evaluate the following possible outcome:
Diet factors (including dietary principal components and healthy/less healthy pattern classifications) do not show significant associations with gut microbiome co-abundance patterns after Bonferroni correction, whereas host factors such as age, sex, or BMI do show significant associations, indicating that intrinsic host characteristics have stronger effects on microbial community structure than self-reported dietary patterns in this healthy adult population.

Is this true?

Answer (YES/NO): YES